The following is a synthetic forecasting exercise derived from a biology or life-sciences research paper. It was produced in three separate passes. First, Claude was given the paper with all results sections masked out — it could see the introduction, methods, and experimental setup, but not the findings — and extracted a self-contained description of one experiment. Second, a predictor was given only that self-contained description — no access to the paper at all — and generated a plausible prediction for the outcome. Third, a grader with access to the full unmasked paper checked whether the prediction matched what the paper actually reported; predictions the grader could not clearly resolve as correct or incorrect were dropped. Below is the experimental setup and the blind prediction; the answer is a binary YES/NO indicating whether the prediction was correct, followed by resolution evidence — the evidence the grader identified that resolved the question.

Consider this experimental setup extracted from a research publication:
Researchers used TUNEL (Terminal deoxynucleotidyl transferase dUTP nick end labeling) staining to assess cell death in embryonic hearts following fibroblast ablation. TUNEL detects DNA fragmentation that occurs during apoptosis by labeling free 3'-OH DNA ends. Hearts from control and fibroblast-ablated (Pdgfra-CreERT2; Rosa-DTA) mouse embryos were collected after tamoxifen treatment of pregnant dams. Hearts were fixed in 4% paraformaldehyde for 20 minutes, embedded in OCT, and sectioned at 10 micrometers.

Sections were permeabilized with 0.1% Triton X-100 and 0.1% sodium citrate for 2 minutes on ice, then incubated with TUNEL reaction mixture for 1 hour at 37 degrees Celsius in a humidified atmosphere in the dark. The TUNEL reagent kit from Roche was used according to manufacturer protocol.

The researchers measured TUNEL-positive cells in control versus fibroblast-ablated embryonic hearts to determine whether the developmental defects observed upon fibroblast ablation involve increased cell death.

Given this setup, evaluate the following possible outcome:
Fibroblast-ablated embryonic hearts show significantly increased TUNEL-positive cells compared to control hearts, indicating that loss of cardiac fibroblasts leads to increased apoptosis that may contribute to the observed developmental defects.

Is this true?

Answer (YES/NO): YES